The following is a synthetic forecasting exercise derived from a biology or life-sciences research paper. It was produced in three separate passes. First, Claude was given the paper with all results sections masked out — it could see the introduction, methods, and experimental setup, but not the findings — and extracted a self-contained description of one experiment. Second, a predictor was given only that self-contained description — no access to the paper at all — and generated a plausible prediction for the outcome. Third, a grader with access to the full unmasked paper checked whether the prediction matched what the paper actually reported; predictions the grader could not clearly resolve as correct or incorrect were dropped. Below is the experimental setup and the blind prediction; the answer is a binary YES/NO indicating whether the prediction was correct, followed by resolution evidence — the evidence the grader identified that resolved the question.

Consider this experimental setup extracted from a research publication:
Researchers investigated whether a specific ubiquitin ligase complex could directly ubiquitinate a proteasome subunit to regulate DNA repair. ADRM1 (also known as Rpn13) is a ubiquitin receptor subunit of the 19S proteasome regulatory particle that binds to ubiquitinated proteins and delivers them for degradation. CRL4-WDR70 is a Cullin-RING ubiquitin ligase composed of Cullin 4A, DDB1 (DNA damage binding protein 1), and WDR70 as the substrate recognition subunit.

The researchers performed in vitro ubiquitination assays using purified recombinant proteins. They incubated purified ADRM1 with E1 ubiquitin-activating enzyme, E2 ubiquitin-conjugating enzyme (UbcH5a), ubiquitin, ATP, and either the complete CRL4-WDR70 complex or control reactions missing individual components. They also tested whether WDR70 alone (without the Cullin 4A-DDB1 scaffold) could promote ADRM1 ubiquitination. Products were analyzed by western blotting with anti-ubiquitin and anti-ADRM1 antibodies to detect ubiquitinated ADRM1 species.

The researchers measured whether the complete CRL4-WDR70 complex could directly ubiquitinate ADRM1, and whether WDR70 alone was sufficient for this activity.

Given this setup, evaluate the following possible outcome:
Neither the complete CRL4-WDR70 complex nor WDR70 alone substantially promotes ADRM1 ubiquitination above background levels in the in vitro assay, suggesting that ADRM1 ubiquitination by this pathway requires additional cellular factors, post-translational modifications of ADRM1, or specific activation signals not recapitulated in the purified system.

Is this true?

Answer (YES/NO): NO